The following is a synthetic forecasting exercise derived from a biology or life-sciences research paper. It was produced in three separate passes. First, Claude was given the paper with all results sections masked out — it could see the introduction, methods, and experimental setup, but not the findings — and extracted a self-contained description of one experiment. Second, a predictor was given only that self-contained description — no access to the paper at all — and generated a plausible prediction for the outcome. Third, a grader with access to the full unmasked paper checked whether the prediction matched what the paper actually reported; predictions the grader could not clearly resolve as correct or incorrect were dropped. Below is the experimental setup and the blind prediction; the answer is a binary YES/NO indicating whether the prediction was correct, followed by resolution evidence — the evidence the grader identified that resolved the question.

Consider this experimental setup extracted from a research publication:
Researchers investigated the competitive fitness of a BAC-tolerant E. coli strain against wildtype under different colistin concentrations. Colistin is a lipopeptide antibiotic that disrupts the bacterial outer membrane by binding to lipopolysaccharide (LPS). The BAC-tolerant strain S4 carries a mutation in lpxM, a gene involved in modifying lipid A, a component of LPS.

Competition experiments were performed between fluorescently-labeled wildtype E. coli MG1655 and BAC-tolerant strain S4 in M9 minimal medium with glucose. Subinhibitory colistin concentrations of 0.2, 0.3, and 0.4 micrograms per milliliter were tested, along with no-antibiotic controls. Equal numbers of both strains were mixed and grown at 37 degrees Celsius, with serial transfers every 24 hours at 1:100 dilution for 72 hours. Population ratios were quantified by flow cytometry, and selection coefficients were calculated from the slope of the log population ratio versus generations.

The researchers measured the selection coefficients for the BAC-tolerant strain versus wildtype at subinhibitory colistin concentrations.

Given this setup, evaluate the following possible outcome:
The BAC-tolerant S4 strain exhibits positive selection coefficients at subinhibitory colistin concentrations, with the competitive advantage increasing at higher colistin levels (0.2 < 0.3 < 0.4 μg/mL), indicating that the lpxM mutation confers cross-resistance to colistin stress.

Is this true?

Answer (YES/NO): NO